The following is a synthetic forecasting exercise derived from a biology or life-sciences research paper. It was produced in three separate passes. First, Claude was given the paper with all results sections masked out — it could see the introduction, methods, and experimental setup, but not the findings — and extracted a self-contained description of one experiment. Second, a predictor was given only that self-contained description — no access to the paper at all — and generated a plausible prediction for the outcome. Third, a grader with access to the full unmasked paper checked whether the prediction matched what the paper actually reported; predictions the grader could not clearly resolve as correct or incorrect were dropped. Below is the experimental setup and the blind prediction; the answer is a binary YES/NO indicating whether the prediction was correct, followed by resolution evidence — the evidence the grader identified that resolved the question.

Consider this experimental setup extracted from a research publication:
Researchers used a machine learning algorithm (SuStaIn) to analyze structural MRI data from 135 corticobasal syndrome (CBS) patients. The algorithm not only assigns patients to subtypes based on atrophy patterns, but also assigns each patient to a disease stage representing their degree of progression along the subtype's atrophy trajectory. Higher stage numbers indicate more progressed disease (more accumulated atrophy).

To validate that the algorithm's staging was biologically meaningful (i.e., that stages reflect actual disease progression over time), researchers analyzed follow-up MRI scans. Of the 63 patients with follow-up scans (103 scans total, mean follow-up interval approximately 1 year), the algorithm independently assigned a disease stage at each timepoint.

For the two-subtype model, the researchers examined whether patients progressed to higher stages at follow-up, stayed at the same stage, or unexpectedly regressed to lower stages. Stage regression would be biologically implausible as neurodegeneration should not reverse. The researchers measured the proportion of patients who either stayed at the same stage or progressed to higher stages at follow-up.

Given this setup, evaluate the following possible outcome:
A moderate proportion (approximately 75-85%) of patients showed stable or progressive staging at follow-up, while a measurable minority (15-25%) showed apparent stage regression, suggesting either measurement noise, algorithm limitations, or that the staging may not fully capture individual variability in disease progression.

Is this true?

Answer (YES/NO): NO